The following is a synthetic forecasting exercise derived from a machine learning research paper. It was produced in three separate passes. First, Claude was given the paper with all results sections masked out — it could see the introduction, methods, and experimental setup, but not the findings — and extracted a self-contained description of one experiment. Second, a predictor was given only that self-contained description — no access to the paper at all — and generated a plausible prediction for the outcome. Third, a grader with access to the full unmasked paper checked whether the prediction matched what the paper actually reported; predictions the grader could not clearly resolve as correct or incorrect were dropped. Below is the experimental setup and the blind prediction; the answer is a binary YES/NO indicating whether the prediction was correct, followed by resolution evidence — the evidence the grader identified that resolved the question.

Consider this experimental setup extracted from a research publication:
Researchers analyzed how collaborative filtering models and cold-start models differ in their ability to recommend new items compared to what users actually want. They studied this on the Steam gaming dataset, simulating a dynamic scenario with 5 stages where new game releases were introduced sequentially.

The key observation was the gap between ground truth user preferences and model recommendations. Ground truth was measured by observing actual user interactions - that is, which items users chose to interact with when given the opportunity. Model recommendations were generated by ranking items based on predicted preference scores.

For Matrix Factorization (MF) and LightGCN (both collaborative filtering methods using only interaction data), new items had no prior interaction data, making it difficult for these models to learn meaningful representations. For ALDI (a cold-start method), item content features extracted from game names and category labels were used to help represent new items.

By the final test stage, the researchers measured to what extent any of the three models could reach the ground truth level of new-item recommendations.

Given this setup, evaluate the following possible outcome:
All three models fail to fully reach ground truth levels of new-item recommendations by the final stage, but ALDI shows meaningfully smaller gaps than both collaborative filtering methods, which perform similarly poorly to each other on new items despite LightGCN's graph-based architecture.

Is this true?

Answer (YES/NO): YES